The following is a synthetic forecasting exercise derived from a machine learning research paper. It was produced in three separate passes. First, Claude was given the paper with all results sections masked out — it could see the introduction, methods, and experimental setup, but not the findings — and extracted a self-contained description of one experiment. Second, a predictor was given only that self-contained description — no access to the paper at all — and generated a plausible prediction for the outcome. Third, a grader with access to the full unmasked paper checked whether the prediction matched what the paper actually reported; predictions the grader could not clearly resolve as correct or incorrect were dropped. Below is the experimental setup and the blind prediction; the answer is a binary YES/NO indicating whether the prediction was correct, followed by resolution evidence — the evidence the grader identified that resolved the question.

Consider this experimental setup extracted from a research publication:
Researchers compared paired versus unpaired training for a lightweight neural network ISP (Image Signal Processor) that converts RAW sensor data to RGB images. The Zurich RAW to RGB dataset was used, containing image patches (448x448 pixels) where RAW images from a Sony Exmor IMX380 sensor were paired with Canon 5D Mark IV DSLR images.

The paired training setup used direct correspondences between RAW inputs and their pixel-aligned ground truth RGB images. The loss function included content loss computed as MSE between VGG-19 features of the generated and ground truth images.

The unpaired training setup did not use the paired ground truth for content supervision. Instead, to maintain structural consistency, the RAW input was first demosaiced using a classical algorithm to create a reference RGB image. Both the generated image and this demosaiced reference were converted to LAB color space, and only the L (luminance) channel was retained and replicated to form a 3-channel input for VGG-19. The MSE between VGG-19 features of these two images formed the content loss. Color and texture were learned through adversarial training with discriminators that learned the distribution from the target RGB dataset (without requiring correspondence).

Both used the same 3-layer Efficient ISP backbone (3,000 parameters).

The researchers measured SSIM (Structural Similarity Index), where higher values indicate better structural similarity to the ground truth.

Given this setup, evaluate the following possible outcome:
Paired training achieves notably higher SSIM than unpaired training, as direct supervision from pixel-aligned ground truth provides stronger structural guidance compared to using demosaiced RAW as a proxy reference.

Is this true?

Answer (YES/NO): NO